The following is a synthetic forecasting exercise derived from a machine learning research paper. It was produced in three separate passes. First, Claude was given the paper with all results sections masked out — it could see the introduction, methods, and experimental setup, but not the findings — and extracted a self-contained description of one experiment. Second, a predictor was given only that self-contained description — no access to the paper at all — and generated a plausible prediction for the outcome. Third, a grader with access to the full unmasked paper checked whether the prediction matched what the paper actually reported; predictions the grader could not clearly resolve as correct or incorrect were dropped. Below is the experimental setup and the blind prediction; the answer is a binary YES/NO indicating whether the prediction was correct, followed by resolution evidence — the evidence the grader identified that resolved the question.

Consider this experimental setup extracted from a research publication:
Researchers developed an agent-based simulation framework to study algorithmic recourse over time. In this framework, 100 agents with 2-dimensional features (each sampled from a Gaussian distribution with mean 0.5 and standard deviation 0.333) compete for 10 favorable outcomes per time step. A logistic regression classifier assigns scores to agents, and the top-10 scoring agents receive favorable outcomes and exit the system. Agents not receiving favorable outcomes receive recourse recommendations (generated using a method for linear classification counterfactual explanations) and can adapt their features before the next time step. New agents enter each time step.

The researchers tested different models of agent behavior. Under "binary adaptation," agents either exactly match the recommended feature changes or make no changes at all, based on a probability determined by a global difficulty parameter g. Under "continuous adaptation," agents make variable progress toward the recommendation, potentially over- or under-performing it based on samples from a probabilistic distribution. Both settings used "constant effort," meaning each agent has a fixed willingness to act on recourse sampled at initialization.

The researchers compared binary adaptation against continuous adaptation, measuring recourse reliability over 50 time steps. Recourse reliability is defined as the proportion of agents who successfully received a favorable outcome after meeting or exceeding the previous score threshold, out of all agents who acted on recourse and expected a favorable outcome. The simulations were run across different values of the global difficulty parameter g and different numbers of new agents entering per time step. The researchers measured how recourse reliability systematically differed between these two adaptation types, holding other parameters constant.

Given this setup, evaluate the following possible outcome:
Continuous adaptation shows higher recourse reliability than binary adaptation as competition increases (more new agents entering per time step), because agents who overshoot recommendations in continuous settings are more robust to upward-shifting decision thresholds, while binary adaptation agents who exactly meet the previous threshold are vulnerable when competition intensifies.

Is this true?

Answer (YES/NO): NO